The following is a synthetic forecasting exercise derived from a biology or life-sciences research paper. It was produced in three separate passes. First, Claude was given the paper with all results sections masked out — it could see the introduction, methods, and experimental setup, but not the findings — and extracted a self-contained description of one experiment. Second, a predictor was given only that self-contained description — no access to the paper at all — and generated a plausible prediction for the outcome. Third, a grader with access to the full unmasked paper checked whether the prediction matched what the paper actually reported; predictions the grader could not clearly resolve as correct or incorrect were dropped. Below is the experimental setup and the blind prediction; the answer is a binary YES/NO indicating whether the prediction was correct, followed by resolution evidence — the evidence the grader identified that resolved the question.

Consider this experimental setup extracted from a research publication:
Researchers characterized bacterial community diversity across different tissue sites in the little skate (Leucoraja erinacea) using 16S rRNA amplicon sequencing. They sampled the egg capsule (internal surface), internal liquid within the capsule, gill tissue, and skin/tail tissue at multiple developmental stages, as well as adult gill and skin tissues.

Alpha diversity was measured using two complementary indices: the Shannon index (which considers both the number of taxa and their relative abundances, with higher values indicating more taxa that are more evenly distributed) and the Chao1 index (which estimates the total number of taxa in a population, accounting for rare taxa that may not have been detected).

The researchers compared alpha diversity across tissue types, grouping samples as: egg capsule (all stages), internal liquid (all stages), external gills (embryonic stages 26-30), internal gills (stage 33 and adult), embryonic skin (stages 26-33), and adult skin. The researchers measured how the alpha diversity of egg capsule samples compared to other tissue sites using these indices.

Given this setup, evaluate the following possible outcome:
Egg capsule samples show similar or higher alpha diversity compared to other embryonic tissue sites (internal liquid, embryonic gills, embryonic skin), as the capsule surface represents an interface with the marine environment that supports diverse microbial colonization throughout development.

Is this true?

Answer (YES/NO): YES